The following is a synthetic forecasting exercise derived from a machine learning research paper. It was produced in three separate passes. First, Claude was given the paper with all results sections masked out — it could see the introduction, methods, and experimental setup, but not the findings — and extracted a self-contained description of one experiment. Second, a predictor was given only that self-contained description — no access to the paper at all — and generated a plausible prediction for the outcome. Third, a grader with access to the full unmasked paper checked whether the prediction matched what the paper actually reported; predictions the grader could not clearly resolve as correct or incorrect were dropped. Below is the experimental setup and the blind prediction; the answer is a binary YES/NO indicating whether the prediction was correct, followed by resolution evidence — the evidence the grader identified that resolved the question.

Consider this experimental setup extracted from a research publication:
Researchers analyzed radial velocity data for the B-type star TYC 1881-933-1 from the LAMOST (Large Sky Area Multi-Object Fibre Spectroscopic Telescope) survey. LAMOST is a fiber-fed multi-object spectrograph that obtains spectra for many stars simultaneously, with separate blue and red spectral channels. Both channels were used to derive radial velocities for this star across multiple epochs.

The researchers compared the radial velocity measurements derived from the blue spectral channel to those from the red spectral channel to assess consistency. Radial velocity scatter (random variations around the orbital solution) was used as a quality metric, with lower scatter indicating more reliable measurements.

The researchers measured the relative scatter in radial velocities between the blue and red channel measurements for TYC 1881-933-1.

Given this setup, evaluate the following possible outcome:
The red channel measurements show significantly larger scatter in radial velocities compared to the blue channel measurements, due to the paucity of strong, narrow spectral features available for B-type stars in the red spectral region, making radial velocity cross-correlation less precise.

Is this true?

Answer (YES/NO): NO